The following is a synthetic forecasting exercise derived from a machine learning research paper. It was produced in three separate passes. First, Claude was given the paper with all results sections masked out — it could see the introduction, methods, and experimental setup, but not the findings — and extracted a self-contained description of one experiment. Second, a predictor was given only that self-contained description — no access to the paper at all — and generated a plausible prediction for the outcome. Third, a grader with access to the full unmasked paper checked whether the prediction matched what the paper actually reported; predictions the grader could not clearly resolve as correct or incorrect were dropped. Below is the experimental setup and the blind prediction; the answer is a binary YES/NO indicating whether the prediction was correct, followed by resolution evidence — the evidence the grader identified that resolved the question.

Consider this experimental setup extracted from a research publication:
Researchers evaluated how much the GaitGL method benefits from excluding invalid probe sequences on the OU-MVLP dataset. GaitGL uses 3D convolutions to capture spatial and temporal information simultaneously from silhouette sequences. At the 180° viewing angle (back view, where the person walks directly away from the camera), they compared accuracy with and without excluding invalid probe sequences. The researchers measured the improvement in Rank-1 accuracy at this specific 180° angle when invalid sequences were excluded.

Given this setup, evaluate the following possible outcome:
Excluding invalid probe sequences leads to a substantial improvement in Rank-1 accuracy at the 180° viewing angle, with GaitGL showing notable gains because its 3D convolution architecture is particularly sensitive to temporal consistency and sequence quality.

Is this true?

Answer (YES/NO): YES